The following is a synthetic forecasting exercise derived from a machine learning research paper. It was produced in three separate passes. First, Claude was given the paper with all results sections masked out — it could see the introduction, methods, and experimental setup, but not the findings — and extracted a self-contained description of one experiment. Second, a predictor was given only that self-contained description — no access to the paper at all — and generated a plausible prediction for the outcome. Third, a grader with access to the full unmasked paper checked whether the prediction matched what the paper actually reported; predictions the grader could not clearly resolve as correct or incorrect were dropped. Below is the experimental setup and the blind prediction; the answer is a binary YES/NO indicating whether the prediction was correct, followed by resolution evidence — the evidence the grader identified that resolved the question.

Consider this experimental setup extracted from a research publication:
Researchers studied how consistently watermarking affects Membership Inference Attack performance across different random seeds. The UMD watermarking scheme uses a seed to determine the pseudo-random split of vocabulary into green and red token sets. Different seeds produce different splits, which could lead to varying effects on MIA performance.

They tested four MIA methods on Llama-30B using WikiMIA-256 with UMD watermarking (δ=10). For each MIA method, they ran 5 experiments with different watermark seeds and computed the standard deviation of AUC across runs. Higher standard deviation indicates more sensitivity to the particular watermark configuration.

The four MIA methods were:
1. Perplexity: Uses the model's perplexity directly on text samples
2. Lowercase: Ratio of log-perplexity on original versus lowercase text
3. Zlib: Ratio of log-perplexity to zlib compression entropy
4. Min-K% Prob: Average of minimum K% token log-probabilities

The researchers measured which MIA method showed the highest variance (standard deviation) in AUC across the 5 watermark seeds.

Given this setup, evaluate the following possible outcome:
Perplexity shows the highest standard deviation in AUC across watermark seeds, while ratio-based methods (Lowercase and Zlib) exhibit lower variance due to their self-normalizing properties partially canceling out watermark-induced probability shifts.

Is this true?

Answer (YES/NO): NO